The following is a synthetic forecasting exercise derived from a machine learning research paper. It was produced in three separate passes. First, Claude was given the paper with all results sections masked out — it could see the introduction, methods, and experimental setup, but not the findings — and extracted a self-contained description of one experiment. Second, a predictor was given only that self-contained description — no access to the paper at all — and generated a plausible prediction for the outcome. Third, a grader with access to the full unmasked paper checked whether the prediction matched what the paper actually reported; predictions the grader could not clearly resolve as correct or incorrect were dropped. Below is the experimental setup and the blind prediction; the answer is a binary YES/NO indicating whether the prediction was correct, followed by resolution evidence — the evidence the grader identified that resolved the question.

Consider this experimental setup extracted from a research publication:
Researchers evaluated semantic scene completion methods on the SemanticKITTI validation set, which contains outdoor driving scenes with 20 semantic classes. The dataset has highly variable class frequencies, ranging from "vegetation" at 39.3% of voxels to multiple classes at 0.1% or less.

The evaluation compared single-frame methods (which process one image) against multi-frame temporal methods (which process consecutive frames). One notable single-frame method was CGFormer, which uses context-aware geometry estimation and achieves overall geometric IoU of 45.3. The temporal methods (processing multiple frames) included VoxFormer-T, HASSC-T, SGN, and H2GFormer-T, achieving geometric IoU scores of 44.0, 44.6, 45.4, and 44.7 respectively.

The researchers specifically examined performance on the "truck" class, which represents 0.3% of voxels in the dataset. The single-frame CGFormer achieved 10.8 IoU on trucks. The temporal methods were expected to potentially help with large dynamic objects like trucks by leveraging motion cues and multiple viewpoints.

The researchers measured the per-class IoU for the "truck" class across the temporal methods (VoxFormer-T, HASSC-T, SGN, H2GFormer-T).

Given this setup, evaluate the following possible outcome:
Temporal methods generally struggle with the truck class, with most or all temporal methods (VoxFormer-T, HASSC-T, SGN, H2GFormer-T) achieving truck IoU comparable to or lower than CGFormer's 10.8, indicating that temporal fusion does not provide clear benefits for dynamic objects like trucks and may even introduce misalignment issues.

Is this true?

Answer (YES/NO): YES